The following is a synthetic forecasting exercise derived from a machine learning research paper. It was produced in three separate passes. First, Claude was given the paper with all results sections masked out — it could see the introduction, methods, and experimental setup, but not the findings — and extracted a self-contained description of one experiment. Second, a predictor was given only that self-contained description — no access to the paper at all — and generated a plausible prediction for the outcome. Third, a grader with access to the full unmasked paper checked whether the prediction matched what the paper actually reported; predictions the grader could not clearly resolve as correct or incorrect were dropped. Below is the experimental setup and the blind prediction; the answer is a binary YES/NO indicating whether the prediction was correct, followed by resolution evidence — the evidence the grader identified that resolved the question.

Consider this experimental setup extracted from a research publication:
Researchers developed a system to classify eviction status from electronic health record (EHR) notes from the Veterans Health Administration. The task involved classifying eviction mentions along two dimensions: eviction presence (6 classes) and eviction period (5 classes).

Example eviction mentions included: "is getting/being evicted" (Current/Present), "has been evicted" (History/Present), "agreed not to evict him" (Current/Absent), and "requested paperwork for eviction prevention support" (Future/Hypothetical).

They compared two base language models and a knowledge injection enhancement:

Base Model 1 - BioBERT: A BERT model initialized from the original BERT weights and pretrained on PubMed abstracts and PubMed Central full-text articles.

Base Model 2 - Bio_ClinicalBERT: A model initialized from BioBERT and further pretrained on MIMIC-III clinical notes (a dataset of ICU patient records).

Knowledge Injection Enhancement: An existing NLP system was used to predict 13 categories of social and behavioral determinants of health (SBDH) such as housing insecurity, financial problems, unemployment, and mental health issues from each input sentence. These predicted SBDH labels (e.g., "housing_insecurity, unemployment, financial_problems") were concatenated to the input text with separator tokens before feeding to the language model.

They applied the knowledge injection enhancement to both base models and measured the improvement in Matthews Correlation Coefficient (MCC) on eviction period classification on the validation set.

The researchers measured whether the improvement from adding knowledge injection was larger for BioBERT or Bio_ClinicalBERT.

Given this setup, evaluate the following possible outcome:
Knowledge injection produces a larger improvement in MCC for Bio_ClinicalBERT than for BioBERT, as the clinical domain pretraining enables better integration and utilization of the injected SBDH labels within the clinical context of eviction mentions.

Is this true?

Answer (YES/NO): YES